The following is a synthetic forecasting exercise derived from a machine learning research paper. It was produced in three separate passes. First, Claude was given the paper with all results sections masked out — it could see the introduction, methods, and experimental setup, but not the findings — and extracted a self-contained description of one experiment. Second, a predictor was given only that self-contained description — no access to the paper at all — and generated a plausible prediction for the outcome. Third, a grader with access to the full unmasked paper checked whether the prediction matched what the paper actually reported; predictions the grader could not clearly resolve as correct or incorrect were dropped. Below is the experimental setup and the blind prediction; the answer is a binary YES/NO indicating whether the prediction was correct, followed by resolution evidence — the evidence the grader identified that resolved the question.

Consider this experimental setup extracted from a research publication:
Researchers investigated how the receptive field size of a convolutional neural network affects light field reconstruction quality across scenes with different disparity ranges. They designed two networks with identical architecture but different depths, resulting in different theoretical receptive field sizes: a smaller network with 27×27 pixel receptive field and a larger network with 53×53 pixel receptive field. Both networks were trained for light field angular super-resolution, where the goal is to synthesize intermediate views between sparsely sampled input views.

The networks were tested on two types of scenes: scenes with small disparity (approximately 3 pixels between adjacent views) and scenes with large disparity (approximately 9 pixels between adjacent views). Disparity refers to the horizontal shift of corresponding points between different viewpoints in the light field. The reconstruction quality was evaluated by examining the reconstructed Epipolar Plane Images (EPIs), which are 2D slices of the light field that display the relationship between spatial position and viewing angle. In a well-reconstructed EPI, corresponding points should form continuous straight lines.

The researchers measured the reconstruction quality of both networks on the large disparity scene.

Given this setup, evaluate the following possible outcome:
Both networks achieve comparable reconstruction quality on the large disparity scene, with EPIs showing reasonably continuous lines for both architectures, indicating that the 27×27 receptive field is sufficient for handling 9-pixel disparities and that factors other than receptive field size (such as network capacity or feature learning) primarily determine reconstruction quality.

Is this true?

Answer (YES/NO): NO